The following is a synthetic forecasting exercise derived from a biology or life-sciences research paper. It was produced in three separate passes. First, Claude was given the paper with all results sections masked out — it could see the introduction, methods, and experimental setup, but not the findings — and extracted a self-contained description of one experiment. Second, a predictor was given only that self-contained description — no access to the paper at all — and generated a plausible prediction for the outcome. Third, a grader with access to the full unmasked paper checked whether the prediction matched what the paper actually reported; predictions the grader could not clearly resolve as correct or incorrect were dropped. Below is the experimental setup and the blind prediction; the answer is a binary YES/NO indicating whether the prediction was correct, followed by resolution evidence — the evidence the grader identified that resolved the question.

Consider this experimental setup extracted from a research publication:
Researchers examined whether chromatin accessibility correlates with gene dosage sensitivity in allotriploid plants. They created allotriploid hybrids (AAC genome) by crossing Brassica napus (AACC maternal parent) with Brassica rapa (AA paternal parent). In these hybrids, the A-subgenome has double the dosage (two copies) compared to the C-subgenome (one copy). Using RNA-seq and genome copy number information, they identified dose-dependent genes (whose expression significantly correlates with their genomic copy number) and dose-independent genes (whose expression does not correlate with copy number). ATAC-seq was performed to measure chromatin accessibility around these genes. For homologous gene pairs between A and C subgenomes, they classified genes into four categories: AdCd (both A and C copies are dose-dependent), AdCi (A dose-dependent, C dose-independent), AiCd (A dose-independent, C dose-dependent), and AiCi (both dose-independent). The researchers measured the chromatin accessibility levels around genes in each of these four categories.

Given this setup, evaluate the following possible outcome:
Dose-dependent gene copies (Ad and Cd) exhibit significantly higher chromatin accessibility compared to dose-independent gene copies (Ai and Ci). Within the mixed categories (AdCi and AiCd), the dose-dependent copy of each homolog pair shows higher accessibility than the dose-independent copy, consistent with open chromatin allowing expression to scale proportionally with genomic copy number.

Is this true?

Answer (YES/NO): YES